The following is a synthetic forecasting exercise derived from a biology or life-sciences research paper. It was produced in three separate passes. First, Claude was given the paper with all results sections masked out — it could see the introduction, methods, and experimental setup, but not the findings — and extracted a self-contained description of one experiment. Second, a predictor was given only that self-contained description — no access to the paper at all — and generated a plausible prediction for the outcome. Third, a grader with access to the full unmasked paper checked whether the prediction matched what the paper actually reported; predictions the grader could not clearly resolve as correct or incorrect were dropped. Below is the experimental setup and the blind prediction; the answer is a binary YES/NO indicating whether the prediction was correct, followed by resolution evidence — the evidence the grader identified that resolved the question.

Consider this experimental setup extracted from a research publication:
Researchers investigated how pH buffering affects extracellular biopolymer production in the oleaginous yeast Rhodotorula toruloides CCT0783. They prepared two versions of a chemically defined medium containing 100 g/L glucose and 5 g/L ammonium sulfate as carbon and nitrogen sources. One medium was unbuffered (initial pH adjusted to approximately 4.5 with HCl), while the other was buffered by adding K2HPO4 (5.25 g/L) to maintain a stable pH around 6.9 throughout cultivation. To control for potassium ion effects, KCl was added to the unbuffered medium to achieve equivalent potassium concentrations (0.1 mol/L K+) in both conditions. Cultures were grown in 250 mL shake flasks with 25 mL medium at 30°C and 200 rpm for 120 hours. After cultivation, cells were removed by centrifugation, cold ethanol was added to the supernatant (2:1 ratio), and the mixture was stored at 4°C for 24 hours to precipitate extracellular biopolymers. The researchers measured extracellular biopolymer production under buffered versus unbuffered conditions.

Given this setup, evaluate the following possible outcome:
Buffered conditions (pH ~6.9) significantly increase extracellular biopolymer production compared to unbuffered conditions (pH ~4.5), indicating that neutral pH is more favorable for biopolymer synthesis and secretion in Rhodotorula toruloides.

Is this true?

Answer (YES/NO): NO